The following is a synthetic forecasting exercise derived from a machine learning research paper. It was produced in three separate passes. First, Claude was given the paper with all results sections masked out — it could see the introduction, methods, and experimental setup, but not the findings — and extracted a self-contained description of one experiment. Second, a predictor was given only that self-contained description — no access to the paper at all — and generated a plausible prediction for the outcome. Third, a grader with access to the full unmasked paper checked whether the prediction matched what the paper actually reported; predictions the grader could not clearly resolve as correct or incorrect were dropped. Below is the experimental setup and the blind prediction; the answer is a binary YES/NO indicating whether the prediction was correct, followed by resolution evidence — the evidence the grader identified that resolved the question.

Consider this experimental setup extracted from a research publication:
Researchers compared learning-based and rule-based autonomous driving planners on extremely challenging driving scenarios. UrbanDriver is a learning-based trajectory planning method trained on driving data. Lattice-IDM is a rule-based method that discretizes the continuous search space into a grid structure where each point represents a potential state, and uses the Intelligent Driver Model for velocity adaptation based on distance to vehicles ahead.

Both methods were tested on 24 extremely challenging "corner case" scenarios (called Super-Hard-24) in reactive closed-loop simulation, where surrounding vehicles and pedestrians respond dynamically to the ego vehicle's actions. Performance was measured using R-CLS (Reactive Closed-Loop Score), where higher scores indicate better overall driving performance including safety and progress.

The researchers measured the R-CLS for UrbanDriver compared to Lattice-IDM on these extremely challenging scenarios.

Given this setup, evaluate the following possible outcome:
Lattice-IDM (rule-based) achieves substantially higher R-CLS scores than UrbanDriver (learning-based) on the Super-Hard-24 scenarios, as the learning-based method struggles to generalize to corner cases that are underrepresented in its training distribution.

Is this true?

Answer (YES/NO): NO